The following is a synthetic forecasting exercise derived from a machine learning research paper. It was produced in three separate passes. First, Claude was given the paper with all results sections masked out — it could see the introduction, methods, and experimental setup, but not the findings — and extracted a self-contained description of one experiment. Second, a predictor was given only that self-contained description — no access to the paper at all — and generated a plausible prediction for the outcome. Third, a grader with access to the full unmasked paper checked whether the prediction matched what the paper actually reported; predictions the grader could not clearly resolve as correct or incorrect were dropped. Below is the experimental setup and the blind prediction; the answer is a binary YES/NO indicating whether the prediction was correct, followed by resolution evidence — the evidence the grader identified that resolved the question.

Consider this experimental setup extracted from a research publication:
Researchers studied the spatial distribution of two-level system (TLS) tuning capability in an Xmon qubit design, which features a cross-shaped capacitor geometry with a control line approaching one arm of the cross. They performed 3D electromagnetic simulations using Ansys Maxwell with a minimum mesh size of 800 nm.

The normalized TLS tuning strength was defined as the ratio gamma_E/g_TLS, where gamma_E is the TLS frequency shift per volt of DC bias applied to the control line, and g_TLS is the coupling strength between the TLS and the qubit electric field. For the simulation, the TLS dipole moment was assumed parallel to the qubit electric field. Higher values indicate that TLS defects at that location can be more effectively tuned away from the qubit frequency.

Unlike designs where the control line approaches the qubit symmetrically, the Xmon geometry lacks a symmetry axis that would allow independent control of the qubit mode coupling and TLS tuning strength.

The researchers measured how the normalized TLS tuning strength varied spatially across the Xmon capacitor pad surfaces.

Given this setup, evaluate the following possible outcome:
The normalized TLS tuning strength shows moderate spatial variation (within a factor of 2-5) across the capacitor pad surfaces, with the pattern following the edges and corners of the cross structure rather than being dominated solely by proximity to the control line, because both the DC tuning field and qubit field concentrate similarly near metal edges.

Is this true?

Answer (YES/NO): NO